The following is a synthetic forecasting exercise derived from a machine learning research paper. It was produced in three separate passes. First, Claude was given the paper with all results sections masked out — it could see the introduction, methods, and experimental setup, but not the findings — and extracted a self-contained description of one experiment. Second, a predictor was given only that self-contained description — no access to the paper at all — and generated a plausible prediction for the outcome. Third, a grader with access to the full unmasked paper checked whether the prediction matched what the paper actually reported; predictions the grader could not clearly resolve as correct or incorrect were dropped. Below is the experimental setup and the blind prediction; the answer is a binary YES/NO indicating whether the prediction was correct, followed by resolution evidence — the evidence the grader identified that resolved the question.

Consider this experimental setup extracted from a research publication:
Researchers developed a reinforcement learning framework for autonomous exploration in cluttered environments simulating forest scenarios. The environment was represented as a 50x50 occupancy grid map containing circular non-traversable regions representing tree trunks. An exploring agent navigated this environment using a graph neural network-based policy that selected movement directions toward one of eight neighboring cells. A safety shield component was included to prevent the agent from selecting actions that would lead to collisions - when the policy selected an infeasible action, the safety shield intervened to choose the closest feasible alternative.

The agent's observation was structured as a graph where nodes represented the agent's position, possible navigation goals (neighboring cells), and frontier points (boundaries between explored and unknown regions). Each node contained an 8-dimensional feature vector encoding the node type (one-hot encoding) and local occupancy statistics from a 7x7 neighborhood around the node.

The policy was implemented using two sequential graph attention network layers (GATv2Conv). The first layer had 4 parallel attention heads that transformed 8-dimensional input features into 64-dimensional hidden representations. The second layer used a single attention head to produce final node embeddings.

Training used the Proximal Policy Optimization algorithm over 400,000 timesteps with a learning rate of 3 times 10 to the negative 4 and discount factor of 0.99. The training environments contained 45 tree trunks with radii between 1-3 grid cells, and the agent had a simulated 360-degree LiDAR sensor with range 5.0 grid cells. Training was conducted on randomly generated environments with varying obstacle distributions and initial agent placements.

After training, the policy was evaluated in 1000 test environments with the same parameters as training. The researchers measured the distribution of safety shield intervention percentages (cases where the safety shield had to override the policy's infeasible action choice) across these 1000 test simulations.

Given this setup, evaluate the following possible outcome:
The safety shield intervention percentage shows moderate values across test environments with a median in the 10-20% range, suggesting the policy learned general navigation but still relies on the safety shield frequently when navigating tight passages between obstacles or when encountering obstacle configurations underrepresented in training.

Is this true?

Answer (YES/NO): NO